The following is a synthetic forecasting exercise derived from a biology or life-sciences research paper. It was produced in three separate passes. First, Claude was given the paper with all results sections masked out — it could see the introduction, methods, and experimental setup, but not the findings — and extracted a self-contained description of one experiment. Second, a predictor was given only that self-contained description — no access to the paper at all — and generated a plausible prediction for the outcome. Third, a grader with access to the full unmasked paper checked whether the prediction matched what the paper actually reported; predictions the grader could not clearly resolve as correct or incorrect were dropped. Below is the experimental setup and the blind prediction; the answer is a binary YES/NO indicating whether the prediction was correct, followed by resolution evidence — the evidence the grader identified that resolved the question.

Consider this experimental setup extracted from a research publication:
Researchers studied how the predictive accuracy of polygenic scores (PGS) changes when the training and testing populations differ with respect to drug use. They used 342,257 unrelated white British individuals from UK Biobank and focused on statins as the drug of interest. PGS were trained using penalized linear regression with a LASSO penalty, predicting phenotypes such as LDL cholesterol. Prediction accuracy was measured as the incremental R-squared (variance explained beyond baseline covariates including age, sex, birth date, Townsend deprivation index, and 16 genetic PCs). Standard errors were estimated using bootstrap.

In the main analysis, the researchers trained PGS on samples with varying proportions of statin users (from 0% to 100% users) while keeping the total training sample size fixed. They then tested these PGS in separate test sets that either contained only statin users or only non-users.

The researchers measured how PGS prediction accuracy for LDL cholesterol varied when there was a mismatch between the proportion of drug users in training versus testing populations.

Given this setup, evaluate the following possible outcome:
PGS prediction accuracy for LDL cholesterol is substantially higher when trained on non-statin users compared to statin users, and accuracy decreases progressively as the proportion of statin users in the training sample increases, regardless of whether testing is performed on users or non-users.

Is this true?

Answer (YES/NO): YES